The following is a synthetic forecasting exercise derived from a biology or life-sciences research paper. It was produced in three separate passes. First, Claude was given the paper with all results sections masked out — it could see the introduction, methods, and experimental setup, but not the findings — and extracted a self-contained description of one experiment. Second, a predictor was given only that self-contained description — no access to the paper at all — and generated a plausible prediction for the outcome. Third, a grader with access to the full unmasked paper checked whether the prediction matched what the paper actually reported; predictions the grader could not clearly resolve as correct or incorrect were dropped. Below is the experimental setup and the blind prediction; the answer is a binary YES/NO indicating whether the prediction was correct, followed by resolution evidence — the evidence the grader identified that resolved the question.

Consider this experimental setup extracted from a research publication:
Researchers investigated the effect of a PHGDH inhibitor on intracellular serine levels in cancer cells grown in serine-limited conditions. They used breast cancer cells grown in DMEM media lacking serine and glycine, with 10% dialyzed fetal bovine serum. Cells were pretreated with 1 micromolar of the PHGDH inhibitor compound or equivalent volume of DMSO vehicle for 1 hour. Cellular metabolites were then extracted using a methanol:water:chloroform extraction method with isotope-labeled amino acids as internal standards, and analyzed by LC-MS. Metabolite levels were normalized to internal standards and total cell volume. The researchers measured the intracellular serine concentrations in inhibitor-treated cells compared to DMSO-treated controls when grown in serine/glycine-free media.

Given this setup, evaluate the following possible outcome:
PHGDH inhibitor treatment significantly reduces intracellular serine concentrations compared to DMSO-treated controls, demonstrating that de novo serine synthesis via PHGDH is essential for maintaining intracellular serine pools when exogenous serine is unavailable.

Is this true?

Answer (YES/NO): YES